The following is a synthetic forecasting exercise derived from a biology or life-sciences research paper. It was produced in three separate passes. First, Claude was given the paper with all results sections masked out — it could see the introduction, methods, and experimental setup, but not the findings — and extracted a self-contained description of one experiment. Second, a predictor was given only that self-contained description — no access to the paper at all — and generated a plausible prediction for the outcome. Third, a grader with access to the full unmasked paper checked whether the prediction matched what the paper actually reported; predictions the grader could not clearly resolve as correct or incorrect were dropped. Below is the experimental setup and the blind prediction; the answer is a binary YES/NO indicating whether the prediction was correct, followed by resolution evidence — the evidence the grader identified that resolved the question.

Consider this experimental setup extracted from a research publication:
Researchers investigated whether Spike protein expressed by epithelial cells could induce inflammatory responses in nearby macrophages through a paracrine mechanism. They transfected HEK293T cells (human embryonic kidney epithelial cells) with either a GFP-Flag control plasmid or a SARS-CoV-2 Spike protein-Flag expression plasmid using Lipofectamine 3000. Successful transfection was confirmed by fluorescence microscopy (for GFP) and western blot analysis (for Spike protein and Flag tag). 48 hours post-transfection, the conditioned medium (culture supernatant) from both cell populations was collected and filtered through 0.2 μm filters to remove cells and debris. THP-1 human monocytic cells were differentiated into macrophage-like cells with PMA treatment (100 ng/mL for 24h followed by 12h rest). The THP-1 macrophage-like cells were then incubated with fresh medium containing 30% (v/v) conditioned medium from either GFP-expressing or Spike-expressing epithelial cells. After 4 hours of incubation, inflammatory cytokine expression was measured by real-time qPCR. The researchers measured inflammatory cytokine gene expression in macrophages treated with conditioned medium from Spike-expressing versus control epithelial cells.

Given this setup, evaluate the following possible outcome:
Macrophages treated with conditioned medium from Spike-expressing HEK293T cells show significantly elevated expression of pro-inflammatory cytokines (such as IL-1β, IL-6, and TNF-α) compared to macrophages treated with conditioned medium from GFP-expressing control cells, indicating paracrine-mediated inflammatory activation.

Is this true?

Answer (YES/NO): NO